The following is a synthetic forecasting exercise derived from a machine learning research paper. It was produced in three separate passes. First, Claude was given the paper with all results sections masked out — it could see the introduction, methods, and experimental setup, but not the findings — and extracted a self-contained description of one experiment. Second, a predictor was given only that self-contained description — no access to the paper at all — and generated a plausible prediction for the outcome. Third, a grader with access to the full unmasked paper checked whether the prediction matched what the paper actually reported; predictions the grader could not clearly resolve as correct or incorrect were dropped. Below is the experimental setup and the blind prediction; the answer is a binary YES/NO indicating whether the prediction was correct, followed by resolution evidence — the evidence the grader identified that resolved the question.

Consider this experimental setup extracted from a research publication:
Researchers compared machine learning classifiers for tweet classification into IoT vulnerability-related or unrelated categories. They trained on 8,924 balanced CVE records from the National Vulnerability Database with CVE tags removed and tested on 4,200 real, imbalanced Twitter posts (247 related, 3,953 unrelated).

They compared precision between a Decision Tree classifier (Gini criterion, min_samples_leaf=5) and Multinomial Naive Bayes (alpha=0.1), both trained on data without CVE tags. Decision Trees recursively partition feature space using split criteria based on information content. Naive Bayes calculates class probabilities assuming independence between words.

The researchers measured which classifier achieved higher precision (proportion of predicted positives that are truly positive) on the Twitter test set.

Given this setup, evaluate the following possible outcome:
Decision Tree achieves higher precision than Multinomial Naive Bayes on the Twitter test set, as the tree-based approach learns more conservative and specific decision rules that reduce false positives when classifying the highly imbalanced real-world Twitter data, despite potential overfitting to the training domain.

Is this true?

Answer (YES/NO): YES